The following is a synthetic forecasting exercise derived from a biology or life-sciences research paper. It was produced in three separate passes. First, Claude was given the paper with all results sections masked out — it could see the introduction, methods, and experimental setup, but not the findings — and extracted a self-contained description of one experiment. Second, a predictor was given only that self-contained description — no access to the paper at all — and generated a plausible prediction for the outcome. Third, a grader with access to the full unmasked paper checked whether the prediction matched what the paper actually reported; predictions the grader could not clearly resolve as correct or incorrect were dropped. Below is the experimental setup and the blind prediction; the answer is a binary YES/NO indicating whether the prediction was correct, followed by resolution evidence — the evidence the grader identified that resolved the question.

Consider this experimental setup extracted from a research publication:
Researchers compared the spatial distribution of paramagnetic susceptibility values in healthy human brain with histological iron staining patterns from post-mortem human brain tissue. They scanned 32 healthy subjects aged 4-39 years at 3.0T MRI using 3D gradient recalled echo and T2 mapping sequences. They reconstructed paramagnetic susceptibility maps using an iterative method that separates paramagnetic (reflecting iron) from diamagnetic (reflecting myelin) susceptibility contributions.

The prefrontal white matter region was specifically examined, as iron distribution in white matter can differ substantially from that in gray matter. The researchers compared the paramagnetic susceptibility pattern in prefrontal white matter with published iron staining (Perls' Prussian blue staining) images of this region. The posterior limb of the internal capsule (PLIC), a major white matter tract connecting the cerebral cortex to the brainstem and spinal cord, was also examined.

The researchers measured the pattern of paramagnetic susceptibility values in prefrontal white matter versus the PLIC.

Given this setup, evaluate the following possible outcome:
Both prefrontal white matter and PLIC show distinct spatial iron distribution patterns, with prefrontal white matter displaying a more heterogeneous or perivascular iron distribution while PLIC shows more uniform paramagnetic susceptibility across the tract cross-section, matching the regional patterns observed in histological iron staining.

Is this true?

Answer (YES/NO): NO